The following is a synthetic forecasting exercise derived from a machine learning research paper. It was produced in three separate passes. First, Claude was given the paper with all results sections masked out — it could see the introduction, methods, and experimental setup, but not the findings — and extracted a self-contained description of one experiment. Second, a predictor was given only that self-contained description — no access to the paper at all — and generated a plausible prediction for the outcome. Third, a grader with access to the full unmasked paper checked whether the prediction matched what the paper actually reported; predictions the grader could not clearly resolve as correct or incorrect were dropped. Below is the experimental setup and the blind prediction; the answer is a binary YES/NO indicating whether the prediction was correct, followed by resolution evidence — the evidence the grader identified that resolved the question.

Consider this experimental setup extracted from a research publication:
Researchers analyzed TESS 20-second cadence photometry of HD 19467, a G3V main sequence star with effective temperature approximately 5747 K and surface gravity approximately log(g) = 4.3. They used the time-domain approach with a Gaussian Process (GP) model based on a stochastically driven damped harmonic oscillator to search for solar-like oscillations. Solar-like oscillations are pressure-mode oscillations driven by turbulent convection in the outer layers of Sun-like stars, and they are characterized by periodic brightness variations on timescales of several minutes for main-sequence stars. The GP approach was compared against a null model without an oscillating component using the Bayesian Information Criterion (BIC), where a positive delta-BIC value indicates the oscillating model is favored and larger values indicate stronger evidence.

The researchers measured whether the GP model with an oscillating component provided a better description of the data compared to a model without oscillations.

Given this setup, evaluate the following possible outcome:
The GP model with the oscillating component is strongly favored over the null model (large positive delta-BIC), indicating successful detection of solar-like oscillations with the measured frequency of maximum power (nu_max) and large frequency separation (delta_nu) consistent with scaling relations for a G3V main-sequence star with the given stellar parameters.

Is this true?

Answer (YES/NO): NO